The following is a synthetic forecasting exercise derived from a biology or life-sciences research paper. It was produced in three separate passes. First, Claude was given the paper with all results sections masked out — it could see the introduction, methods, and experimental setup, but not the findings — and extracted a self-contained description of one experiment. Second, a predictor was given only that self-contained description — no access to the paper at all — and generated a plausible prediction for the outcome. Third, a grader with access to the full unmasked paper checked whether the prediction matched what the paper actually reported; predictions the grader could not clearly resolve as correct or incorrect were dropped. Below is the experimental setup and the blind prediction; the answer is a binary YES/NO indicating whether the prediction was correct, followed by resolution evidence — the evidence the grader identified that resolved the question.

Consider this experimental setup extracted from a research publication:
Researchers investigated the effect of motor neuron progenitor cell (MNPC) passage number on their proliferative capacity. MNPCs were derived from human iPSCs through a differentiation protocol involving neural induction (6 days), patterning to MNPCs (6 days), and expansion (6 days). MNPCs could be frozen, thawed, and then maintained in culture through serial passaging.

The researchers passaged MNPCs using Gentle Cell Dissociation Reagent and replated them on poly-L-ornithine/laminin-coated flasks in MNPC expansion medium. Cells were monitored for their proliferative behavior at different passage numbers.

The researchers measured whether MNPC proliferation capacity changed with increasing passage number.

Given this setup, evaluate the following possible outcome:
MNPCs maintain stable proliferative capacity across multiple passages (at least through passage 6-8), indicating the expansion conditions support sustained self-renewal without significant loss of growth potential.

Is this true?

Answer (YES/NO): NO